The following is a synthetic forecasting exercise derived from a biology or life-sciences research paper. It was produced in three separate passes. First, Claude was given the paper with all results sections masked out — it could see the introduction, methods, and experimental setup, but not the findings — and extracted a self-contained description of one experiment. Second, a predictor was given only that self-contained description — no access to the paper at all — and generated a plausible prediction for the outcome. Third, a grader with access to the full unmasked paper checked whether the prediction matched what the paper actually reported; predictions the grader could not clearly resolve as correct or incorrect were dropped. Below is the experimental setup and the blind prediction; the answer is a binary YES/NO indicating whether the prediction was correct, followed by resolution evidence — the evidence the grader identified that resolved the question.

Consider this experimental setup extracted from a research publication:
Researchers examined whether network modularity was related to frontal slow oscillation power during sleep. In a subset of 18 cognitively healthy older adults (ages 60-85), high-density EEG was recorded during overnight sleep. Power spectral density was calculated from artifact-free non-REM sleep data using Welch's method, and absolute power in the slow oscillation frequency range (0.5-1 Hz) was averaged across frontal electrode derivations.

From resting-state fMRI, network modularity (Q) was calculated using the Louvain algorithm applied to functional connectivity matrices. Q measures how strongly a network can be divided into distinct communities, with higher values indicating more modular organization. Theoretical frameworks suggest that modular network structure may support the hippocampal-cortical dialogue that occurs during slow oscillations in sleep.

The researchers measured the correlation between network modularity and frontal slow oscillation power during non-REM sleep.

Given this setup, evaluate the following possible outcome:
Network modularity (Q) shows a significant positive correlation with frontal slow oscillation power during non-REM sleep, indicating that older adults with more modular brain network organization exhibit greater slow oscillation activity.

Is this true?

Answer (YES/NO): NO